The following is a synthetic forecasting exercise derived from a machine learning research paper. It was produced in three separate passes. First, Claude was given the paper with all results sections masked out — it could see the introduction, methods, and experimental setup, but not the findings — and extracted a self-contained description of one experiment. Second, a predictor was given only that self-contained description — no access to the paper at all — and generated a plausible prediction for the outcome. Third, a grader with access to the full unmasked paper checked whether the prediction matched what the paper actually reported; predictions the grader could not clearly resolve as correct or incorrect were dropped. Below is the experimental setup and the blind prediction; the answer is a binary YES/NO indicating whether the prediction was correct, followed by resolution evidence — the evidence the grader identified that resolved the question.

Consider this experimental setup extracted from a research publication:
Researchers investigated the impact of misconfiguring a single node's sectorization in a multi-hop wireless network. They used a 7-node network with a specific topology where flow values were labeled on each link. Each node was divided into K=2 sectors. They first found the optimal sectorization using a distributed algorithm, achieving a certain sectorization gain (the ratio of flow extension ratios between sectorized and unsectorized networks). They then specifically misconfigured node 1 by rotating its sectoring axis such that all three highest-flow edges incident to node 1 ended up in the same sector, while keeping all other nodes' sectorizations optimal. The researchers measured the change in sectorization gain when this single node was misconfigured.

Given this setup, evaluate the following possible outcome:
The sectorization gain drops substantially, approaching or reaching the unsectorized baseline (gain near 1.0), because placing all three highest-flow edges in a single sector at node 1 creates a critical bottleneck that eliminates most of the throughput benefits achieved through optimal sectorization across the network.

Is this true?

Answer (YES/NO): NO